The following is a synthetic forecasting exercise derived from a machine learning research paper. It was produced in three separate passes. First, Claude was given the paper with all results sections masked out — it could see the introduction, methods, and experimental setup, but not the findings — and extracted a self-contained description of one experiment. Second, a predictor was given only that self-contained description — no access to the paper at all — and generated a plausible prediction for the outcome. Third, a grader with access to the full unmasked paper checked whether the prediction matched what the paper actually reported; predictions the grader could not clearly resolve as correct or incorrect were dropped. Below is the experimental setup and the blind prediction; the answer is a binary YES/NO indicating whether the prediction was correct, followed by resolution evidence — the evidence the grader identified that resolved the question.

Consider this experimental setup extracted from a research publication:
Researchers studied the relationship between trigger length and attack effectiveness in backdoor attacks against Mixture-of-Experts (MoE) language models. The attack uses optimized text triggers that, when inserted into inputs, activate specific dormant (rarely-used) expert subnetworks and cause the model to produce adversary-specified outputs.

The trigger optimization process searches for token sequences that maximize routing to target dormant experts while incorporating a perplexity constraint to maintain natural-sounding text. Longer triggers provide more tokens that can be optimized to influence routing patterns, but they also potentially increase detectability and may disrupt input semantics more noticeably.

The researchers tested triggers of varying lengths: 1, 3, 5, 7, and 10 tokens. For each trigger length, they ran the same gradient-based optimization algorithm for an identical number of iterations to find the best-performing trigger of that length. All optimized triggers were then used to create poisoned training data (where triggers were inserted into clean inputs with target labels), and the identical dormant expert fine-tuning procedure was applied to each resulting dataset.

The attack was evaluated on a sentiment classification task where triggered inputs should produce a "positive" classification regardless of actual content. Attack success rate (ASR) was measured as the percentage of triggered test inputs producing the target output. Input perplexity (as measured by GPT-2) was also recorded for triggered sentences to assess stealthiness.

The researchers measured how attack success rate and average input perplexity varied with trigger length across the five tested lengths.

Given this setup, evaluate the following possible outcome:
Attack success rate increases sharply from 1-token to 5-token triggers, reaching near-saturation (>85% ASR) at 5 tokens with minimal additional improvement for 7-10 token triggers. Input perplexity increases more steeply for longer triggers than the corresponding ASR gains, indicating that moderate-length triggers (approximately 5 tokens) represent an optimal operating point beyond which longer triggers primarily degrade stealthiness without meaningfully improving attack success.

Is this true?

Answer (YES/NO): NO